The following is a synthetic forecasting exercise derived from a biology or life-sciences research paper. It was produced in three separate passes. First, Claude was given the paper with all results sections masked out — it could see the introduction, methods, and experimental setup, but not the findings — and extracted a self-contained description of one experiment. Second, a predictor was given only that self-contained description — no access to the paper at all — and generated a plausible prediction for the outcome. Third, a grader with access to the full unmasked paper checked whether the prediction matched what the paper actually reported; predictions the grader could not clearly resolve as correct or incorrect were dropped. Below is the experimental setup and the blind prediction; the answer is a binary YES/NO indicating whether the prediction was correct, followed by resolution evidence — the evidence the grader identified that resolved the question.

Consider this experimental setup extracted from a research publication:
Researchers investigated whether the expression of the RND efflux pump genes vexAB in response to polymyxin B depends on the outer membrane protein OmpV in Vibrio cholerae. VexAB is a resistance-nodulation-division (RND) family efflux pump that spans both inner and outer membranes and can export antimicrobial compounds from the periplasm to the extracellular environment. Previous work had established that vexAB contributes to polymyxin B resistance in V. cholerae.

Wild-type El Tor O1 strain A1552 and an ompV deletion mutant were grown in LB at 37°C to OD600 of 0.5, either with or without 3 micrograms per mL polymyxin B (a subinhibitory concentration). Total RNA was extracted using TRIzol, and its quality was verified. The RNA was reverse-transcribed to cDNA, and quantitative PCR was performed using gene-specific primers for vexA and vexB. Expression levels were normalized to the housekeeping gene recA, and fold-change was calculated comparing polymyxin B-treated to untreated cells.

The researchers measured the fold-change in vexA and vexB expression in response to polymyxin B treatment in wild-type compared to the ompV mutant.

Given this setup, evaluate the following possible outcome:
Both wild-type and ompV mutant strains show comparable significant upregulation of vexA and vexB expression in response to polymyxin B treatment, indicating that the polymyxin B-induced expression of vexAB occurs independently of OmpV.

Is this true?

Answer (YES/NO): NO